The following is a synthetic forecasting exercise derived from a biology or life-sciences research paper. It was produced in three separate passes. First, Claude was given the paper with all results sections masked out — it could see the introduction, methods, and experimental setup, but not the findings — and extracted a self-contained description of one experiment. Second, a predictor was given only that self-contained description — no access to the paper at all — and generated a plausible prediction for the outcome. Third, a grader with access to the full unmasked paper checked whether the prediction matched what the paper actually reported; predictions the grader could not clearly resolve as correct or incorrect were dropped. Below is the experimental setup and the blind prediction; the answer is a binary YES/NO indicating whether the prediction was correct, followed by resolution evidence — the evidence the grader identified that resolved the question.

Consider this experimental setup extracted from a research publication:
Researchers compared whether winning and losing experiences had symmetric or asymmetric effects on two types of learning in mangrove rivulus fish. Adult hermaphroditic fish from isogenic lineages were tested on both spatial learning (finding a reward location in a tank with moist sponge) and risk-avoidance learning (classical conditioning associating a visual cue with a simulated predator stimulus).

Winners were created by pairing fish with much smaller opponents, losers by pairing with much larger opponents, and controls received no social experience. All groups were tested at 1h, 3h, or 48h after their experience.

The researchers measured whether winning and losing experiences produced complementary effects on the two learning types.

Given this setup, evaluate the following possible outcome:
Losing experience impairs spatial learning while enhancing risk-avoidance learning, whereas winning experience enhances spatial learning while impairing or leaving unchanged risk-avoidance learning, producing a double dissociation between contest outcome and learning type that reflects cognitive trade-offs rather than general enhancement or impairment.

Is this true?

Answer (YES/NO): NO